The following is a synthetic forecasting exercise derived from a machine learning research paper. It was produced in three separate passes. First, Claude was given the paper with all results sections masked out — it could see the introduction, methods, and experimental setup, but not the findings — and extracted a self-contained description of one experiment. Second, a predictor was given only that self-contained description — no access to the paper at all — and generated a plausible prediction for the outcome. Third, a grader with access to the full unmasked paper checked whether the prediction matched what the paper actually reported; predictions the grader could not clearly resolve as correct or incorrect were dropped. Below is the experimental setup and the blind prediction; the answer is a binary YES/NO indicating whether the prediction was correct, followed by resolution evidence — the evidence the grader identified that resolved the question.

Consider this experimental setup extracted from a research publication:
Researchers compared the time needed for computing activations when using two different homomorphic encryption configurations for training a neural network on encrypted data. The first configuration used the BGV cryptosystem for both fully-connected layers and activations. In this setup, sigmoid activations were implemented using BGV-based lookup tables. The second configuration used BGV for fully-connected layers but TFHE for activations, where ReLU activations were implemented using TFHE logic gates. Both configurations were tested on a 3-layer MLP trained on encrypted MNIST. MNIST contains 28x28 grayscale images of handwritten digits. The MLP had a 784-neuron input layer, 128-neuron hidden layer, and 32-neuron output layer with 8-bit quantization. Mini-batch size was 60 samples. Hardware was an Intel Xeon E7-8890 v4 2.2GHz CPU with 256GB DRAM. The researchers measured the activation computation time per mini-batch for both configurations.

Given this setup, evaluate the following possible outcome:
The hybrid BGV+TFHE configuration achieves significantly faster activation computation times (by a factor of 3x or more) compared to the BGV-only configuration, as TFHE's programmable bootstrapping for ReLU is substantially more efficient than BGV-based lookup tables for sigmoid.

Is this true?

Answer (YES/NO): YES